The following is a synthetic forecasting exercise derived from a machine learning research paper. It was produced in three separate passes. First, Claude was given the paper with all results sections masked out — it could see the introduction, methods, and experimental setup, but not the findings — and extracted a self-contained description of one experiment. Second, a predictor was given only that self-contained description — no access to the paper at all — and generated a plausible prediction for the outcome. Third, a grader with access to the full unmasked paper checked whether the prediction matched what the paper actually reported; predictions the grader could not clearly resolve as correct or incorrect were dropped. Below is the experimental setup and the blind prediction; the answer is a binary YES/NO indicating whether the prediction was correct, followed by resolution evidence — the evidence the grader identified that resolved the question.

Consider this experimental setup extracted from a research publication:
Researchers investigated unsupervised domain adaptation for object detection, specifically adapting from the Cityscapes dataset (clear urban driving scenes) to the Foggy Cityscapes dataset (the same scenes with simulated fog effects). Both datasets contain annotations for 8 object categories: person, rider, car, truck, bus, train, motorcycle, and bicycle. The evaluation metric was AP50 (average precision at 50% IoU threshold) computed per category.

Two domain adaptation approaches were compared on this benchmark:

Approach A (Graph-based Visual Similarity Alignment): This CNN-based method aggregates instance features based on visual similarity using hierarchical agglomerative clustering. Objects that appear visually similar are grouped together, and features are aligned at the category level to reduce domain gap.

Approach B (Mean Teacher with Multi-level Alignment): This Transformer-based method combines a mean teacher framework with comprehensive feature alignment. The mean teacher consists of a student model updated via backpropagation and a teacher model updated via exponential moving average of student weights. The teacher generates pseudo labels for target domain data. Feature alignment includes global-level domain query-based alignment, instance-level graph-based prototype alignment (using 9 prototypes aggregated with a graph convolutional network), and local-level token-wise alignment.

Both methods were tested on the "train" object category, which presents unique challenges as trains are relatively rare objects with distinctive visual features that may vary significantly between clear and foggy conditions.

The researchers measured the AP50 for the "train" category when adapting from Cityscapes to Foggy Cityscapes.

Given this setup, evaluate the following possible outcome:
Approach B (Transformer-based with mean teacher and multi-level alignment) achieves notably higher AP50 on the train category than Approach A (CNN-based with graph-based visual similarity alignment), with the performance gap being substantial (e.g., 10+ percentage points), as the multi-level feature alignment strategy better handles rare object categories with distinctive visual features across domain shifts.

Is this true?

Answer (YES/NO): NO